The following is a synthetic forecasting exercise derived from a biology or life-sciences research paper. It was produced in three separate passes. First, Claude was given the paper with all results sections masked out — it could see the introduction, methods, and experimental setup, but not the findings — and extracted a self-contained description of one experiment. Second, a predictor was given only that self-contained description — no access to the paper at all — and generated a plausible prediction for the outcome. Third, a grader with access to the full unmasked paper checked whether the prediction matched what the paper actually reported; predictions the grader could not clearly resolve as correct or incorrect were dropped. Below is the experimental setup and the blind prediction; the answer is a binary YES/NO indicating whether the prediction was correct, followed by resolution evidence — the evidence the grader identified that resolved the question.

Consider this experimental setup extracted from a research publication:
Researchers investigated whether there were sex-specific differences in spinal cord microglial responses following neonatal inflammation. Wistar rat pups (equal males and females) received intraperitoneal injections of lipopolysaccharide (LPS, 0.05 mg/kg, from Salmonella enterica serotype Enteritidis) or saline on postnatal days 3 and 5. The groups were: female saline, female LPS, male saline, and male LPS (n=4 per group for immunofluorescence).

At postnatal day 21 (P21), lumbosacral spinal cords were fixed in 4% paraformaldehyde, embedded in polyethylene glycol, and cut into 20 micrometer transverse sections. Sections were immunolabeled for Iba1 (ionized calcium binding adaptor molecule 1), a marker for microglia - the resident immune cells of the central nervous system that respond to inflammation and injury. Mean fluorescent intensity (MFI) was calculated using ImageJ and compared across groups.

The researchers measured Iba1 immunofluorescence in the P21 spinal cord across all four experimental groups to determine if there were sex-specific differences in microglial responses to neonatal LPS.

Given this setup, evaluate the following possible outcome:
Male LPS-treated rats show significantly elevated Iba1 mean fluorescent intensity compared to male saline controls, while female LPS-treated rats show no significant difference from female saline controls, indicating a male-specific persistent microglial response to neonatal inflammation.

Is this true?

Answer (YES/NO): NO